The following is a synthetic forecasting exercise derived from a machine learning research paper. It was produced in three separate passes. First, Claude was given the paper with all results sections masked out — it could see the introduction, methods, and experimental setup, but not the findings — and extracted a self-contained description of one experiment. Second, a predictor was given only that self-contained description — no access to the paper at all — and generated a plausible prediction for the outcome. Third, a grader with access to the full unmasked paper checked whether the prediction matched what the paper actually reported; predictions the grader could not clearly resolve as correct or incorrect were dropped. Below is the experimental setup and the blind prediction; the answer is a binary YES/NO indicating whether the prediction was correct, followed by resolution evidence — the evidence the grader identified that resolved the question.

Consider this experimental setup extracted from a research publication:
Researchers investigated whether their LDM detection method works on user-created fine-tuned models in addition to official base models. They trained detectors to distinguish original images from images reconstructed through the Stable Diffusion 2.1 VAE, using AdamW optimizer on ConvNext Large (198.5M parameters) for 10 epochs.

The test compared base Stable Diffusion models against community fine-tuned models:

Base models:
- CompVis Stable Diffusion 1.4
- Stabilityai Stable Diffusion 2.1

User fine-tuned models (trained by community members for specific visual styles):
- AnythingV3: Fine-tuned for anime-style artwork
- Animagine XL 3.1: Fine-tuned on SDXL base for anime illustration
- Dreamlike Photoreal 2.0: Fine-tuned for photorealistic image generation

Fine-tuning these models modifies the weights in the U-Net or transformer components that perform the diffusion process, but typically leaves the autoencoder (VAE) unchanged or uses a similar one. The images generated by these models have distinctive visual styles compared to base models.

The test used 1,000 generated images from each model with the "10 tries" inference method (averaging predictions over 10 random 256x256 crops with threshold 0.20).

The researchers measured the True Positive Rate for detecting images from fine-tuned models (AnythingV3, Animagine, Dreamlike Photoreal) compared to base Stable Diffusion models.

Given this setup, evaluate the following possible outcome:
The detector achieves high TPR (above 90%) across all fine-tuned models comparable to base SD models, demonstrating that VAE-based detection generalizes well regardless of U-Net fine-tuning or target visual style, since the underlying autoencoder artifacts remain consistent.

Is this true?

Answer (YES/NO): YES